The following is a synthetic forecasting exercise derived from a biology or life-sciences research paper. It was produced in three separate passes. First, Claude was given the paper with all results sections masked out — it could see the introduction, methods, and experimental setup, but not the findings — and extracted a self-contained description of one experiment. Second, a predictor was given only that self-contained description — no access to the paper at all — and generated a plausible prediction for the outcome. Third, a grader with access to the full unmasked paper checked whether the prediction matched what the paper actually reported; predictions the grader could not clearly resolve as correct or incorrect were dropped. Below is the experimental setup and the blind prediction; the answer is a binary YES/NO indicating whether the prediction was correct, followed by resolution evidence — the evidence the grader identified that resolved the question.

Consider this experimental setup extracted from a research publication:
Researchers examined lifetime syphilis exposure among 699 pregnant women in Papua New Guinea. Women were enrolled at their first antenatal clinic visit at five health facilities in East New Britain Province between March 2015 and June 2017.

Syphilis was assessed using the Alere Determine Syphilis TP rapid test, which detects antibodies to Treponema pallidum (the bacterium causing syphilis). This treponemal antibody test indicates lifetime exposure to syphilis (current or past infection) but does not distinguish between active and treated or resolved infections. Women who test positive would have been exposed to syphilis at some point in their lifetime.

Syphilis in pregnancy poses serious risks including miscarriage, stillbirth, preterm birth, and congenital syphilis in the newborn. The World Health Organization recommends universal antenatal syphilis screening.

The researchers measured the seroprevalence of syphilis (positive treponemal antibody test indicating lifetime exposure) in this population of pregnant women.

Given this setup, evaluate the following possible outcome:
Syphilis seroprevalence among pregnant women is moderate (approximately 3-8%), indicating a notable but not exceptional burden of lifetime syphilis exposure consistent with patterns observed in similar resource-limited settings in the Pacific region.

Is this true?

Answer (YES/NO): NO